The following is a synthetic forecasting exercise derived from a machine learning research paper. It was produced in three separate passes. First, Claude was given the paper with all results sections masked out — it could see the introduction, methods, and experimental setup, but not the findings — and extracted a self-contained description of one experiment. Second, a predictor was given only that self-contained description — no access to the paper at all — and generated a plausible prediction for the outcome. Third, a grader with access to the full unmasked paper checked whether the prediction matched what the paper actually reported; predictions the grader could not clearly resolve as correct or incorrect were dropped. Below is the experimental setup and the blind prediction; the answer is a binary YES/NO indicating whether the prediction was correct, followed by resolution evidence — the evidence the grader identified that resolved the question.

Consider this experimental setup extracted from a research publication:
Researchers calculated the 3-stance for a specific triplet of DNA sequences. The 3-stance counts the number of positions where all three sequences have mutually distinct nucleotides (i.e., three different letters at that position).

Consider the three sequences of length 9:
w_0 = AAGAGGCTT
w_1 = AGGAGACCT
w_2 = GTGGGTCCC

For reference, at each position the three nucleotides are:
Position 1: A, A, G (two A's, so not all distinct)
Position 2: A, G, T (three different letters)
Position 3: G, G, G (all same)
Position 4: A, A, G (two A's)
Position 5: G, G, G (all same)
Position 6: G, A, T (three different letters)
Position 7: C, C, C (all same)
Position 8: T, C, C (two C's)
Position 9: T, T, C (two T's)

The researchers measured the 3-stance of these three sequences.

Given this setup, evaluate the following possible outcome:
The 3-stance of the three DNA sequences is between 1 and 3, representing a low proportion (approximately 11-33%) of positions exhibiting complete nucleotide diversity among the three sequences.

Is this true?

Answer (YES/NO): YES